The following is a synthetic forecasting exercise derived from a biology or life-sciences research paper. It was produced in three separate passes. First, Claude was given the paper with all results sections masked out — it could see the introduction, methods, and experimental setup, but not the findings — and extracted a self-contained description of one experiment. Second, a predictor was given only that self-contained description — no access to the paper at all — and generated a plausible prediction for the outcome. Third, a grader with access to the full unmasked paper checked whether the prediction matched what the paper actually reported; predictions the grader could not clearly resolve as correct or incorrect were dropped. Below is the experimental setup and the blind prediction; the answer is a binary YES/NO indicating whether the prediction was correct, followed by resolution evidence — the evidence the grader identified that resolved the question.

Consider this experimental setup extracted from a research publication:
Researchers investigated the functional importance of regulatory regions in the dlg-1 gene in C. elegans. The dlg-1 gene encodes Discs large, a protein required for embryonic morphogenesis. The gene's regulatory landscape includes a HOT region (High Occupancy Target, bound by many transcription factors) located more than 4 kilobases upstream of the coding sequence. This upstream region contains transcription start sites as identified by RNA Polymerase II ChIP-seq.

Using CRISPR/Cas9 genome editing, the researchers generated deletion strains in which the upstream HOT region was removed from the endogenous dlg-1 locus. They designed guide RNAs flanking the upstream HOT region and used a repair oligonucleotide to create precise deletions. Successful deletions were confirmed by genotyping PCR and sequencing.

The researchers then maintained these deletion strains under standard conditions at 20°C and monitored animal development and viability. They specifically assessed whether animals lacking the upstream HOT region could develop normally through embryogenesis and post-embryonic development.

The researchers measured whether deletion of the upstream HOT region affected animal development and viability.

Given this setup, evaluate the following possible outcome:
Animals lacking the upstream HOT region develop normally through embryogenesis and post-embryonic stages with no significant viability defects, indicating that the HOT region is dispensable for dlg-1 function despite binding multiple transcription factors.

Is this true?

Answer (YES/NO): NO